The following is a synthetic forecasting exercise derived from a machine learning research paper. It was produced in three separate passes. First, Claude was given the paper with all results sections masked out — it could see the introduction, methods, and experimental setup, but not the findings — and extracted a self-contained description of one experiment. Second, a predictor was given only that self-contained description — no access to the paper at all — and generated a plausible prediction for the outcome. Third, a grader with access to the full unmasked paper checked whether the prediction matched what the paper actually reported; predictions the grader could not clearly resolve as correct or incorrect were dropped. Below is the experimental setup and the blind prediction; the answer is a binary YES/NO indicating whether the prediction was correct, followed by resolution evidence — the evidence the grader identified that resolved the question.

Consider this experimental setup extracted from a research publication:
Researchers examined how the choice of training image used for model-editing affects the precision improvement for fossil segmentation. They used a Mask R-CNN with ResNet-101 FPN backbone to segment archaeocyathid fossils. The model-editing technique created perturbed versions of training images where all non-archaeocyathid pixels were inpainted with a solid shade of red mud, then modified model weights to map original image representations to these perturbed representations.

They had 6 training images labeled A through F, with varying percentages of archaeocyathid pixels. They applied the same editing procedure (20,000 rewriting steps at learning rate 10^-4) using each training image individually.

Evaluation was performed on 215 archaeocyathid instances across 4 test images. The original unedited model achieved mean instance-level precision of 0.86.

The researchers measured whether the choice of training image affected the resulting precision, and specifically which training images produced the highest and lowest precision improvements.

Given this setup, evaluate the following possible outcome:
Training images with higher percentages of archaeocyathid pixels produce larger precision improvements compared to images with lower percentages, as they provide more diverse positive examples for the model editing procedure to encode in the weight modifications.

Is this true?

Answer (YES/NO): NO